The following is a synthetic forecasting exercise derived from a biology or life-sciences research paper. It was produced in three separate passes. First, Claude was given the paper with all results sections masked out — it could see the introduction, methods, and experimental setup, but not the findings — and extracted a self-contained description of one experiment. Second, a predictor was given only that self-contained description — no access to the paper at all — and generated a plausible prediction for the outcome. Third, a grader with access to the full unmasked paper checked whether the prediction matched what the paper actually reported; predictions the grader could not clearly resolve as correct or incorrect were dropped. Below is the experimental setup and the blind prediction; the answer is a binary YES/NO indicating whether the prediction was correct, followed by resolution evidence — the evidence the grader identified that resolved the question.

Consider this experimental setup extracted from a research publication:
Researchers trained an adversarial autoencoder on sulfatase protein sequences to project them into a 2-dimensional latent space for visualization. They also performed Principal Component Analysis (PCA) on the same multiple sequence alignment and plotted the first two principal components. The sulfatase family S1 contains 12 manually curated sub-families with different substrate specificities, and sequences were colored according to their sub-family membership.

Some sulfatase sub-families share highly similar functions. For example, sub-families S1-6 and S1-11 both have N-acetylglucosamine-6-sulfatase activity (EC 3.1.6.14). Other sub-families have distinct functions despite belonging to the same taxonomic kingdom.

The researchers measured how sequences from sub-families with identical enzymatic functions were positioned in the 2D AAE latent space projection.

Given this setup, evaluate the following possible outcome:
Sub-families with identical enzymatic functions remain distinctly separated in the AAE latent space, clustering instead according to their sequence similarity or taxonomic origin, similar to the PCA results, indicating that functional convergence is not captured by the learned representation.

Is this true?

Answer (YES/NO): NO